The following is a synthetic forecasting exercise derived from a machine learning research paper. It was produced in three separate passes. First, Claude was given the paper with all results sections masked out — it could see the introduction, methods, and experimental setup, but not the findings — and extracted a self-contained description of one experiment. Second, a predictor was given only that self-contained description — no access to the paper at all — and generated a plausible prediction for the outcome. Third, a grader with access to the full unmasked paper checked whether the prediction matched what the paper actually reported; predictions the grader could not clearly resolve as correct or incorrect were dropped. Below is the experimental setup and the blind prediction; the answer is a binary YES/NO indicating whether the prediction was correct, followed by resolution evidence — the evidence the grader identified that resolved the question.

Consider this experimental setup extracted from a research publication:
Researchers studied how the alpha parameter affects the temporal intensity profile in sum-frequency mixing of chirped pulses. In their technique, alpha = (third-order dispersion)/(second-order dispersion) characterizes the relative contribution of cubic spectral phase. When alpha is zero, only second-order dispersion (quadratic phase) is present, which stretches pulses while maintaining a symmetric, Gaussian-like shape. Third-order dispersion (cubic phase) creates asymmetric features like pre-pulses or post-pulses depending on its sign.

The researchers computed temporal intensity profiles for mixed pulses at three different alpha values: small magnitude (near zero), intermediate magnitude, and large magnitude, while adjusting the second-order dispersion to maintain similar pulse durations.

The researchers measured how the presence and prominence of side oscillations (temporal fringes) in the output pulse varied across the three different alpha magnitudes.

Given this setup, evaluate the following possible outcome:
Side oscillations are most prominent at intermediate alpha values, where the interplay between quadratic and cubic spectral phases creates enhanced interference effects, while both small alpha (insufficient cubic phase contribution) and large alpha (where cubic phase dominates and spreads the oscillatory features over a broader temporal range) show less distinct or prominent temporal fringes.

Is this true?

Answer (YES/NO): NO